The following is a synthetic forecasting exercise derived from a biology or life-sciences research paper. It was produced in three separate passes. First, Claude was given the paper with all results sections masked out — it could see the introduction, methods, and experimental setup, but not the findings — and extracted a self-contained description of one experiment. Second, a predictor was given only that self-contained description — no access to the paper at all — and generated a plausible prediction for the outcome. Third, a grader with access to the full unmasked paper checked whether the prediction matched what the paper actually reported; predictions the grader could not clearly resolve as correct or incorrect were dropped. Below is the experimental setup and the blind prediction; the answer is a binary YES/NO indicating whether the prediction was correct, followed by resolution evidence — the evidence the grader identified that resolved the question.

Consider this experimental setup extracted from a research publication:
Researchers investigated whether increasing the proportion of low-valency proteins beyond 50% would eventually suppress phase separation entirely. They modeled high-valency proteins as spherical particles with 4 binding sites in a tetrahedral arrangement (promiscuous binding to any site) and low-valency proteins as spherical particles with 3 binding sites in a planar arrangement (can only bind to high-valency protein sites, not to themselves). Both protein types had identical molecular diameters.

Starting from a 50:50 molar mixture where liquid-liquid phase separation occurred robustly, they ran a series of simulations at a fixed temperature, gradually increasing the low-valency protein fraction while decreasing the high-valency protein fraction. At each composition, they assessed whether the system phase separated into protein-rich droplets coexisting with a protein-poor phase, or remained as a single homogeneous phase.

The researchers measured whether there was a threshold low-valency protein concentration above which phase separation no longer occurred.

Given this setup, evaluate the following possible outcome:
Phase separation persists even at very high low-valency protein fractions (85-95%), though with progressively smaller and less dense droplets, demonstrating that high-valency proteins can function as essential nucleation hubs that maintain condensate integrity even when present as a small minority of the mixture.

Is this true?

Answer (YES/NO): NO